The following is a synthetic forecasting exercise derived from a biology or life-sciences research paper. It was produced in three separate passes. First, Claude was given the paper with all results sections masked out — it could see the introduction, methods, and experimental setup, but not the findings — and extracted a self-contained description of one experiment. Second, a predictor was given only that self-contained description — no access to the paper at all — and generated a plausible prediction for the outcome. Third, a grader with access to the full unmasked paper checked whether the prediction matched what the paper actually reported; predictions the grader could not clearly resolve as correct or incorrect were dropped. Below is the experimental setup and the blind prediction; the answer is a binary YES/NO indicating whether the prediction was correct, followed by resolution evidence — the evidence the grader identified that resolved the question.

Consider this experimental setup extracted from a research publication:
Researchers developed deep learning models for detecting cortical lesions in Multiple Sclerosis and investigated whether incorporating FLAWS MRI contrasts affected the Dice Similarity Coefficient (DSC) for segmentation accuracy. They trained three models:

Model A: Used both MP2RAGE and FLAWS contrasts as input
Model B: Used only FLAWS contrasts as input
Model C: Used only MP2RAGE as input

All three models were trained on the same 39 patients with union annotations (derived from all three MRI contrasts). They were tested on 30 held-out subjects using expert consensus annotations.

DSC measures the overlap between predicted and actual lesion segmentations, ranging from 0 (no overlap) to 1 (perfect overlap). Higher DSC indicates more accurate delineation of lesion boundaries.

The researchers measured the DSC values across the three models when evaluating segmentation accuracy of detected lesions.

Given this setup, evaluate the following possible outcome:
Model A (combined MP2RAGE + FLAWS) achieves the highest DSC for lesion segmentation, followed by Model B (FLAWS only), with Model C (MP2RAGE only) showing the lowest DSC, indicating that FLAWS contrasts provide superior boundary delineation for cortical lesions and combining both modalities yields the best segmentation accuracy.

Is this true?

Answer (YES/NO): NO